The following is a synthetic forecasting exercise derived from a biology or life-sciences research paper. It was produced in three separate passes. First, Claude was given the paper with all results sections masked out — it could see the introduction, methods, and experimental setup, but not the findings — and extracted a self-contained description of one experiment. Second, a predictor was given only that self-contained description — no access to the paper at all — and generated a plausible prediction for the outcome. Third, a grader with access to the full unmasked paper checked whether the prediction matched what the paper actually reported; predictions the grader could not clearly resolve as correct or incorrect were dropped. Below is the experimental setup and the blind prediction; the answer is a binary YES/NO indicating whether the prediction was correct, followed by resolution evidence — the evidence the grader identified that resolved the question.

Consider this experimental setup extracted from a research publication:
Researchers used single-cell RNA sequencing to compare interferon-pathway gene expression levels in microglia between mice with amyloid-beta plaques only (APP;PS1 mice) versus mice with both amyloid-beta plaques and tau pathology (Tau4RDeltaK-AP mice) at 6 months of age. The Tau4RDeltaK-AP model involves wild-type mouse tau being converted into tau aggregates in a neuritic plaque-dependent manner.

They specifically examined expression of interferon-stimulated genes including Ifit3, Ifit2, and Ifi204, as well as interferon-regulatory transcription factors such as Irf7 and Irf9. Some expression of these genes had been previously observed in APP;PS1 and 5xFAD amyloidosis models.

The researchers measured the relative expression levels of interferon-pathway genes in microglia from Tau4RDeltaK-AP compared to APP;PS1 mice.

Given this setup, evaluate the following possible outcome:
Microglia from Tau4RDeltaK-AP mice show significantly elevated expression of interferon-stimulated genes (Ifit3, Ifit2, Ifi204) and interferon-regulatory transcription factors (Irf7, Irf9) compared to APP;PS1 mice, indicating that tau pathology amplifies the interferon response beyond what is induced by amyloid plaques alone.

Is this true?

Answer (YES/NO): YES